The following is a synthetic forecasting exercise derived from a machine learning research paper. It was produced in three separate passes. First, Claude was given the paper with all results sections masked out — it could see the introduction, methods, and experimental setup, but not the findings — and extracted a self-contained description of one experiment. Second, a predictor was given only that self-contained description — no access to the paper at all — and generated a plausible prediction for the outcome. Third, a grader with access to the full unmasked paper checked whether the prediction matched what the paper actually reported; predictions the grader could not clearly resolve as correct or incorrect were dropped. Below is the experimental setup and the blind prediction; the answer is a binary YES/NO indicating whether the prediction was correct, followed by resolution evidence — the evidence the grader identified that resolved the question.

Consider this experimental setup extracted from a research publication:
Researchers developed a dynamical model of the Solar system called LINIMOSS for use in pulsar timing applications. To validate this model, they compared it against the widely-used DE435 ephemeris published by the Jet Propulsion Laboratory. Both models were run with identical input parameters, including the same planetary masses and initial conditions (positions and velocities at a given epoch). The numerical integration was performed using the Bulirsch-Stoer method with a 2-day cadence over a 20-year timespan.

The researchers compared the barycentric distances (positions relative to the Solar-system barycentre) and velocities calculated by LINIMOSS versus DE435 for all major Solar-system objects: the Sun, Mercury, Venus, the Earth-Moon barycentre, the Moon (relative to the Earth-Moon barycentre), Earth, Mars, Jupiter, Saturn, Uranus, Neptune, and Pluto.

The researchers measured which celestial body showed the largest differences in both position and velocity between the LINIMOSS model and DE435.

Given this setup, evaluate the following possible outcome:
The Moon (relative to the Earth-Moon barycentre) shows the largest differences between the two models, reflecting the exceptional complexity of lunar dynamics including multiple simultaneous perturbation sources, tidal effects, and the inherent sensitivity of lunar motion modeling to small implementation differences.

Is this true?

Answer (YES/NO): YES